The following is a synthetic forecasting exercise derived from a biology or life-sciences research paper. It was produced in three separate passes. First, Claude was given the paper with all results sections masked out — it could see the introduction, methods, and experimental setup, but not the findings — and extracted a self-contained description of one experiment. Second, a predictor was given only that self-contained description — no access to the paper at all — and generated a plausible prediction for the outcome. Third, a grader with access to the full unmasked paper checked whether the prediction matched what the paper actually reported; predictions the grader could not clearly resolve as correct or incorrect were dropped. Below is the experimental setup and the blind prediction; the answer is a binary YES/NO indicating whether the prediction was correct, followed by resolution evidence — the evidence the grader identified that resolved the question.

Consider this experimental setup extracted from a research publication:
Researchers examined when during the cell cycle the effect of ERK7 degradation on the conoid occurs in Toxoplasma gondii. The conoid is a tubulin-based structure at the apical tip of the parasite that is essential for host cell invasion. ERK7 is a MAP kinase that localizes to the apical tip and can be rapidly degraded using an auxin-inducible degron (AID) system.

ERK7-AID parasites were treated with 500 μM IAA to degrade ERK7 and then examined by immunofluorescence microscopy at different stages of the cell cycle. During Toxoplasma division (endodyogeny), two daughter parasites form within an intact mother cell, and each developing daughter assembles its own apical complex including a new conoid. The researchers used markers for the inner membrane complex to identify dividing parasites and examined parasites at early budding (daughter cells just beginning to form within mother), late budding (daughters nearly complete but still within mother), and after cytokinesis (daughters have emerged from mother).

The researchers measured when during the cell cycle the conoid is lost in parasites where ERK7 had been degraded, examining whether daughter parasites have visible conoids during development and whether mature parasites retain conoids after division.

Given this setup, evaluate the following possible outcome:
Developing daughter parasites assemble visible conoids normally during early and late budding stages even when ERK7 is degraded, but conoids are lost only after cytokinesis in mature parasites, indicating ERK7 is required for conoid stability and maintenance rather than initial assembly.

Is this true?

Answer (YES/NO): NO